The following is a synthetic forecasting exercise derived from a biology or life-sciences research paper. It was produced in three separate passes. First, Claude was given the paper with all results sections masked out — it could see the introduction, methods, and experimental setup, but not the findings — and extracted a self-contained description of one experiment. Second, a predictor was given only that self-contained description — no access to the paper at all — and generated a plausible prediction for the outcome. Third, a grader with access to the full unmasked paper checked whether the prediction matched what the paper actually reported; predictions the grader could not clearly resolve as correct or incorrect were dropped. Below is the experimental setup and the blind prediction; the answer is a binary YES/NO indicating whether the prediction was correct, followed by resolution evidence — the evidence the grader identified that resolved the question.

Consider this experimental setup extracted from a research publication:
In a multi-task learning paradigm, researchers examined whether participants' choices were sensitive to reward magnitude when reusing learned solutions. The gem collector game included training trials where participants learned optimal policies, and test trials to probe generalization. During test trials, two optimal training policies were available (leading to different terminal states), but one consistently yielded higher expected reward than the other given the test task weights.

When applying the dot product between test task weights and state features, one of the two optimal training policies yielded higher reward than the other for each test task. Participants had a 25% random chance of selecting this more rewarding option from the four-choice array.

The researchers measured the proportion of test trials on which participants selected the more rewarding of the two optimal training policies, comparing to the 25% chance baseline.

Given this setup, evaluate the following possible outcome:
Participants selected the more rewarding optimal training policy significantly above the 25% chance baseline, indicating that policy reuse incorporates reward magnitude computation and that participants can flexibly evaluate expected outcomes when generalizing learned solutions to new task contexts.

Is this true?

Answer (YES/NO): YES